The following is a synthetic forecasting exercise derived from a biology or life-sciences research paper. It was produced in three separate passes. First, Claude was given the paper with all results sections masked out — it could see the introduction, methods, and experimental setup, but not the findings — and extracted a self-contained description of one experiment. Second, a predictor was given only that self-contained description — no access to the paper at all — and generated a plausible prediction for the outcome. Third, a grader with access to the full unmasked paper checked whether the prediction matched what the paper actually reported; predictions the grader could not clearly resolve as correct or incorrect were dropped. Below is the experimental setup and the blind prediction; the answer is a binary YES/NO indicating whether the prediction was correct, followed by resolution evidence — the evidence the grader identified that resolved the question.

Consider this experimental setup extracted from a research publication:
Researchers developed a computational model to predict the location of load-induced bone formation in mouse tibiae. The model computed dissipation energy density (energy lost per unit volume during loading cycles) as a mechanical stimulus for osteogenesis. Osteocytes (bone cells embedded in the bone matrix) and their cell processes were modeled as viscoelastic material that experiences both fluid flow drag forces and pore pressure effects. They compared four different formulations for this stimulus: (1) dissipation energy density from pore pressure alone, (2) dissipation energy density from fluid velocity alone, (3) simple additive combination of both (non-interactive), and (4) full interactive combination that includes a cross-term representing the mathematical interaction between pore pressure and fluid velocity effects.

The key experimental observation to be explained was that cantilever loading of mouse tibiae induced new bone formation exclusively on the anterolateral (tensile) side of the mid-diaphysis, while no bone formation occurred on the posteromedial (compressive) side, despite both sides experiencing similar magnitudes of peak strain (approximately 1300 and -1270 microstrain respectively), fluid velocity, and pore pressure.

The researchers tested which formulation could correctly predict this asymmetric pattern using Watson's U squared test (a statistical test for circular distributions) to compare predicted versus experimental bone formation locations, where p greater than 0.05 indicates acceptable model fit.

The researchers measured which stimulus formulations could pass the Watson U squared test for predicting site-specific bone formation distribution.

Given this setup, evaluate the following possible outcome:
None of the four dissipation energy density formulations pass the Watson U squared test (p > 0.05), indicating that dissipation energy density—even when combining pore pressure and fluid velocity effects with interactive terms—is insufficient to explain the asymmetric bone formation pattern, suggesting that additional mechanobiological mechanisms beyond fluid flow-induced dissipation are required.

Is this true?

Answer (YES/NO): NO